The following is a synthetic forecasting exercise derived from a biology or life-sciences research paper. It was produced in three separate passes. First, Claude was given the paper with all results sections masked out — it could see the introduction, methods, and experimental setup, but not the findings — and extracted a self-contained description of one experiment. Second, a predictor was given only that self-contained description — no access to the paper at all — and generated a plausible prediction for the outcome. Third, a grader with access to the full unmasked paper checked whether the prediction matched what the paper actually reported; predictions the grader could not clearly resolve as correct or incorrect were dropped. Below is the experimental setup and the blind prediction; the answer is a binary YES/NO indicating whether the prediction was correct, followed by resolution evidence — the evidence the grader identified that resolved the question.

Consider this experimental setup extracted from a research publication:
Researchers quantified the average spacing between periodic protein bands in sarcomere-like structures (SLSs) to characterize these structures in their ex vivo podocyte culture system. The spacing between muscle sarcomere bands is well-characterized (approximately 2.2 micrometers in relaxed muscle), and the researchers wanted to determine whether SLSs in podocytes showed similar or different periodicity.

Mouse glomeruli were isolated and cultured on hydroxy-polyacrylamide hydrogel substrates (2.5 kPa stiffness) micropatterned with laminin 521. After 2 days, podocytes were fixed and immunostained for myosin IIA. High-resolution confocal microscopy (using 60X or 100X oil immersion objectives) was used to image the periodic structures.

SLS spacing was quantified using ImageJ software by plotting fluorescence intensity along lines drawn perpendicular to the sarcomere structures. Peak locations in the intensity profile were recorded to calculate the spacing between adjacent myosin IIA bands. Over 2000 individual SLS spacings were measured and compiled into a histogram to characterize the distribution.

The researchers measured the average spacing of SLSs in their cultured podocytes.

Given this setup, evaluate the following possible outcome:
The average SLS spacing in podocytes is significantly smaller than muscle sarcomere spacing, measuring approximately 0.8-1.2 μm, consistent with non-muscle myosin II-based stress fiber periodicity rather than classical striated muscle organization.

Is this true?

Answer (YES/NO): YES